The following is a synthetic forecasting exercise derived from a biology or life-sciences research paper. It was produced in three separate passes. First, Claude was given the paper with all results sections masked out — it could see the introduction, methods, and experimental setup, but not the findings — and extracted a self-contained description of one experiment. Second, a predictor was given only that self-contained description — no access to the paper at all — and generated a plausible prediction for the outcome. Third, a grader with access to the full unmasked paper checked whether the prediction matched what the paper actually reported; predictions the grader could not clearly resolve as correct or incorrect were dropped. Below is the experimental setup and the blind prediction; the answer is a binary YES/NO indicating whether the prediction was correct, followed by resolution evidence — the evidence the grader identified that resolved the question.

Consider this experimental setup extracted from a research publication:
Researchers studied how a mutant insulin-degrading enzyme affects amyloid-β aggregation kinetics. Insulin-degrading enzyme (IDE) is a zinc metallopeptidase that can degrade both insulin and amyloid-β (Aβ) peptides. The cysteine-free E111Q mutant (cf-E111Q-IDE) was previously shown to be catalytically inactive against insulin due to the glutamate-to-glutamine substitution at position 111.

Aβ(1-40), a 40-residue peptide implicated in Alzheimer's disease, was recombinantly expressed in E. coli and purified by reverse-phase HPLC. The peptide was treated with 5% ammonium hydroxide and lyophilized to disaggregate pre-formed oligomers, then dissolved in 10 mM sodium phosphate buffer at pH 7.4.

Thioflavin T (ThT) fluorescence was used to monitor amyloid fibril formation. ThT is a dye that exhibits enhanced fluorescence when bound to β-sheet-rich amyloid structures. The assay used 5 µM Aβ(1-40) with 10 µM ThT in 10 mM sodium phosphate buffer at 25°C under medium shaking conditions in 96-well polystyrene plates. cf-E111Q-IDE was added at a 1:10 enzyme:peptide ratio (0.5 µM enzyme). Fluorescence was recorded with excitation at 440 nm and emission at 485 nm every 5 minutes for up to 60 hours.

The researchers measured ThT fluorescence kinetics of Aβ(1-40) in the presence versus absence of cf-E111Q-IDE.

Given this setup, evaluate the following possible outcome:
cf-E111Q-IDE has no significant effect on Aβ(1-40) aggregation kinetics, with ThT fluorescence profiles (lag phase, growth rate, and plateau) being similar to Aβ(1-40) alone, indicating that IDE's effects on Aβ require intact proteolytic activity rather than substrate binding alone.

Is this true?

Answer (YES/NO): NO